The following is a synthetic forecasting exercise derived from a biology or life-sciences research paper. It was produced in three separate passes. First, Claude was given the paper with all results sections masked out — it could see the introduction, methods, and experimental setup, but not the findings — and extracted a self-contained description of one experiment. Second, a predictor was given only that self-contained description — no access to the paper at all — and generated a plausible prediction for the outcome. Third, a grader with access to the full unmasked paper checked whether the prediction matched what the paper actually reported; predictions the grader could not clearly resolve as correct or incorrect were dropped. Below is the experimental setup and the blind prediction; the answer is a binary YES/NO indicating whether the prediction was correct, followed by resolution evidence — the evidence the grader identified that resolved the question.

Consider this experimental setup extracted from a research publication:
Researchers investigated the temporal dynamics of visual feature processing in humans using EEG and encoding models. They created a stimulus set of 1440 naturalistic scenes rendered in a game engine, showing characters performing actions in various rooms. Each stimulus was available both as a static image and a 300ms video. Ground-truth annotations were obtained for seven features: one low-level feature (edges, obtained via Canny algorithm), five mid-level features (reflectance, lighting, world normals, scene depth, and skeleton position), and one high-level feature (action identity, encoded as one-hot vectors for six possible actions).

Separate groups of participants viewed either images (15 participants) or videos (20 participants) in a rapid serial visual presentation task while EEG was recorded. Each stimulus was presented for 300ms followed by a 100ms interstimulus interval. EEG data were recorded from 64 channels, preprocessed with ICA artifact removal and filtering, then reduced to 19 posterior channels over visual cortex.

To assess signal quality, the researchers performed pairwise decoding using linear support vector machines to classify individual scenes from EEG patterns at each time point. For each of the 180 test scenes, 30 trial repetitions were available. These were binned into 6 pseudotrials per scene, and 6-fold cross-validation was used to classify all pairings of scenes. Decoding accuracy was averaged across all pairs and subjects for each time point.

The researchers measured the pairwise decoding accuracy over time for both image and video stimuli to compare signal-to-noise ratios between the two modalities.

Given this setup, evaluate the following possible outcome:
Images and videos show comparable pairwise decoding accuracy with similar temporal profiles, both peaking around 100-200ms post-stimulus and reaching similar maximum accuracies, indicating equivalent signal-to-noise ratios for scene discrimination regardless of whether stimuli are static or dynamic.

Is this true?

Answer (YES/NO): YES